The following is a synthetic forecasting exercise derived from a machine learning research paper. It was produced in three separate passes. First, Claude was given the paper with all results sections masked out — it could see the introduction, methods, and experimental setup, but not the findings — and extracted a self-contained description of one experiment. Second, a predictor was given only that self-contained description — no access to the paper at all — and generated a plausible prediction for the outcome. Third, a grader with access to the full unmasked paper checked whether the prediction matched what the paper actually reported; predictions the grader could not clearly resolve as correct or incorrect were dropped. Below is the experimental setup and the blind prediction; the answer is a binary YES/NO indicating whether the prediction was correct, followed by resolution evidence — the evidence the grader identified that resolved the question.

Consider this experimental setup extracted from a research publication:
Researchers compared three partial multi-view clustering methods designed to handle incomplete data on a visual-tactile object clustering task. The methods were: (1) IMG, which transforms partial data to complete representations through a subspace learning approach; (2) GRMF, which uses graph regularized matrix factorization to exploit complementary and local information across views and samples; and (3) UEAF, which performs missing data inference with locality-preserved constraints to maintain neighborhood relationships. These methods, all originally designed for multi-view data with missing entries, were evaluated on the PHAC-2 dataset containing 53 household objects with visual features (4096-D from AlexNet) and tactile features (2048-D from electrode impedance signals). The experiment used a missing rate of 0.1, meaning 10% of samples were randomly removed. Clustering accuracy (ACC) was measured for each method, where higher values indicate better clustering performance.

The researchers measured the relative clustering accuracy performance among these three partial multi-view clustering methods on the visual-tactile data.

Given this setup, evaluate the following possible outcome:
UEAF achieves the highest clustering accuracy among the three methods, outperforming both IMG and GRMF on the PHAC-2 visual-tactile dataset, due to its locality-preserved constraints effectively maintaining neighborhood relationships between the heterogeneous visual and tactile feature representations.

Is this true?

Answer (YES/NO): YES